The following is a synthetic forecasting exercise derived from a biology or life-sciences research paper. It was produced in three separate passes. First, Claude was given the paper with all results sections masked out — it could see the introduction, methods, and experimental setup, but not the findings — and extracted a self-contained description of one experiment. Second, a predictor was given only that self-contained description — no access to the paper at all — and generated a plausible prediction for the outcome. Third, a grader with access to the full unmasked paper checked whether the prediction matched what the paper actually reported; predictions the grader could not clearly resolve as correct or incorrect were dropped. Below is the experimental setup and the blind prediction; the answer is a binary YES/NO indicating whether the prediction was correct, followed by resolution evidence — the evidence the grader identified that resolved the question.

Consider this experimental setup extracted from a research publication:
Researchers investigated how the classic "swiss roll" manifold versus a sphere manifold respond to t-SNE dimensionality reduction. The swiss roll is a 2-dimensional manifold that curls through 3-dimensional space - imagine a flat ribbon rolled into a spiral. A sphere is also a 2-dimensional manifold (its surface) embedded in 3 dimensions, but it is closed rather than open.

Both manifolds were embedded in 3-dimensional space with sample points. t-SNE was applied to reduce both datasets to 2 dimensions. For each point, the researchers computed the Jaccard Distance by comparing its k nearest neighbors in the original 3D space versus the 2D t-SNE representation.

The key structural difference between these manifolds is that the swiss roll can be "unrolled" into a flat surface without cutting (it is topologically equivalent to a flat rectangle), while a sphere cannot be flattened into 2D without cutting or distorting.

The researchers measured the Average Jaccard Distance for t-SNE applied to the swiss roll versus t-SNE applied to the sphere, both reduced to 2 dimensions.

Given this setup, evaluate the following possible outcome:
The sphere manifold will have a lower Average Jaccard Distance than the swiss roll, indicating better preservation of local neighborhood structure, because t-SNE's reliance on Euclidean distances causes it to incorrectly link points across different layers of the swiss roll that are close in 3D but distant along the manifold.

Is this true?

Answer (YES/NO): NO